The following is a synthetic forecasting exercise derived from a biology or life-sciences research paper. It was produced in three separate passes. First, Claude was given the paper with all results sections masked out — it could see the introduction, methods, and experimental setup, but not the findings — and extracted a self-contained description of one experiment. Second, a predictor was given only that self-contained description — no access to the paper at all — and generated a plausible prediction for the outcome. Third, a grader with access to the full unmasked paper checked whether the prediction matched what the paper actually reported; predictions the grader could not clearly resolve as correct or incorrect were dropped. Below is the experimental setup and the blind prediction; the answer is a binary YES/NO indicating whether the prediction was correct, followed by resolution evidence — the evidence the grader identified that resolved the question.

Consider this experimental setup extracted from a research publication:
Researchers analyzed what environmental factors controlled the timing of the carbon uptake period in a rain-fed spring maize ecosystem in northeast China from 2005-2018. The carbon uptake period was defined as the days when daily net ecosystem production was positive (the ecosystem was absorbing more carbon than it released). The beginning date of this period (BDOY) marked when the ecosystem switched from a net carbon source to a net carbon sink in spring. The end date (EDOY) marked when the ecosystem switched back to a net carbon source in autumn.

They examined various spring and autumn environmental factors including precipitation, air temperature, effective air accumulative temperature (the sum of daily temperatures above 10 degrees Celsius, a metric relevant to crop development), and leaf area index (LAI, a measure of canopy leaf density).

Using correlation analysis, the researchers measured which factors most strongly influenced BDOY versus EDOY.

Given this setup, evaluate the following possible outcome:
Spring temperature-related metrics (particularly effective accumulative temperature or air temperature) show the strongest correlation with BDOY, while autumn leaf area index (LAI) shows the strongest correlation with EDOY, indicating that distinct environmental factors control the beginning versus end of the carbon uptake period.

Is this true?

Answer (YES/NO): NO